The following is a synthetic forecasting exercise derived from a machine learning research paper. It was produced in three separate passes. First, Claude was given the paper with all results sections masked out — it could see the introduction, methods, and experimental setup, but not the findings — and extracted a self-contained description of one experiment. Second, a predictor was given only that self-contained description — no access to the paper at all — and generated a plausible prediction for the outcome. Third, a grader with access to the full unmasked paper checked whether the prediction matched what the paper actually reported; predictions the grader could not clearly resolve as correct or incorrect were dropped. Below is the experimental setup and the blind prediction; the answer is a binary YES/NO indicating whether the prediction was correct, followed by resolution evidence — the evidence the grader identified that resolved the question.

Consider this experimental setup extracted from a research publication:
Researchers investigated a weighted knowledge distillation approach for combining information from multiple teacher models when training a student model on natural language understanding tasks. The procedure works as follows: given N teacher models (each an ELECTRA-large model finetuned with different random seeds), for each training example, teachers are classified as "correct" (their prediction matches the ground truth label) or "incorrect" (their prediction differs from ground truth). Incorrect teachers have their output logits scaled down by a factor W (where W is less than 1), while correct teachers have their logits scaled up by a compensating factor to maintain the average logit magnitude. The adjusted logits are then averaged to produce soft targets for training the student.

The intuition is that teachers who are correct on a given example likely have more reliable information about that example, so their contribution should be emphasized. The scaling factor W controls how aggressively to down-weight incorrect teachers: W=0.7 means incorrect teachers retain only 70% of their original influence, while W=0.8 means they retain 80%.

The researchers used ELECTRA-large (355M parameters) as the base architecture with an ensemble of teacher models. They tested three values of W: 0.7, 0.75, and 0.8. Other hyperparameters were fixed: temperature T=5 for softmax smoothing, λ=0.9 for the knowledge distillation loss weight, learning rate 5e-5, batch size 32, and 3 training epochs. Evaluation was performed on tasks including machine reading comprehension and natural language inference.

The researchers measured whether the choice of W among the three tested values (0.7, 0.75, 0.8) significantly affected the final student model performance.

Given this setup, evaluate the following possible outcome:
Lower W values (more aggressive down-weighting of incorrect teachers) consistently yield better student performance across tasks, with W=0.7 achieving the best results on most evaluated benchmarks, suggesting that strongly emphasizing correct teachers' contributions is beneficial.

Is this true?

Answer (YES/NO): NO